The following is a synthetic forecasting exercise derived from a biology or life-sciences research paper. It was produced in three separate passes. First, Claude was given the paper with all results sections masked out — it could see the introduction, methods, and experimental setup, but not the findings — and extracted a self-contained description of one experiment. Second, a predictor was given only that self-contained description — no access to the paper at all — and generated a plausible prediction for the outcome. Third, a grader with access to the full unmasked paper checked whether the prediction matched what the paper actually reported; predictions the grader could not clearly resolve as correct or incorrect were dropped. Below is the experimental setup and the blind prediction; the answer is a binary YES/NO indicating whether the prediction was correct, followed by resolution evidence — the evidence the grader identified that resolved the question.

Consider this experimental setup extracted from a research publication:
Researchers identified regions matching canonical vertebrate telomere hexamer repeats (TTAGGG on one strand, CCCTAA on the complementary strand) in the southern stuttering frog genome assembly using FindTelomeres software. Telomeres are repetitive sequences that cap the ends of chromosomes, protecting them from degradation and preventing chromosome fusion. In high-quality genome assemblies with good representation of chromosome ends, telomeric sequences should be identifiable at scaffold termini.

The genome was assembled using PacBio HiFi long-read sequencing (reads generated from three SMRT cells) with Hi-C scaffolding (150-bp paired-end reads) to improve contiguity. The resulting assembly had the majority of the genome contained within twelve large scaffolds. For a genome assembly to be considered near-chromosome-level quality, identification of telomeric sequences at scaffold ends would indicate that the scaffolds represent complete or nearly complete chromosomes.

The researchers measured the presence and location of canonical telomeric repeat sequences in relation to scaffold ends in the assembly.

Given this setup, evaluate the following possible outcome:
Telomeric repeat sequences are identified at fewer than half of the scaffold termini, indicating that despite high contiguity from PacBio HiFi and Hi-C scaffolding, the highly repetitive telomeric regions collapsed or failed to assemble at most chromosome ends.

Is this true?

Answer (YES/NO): NO